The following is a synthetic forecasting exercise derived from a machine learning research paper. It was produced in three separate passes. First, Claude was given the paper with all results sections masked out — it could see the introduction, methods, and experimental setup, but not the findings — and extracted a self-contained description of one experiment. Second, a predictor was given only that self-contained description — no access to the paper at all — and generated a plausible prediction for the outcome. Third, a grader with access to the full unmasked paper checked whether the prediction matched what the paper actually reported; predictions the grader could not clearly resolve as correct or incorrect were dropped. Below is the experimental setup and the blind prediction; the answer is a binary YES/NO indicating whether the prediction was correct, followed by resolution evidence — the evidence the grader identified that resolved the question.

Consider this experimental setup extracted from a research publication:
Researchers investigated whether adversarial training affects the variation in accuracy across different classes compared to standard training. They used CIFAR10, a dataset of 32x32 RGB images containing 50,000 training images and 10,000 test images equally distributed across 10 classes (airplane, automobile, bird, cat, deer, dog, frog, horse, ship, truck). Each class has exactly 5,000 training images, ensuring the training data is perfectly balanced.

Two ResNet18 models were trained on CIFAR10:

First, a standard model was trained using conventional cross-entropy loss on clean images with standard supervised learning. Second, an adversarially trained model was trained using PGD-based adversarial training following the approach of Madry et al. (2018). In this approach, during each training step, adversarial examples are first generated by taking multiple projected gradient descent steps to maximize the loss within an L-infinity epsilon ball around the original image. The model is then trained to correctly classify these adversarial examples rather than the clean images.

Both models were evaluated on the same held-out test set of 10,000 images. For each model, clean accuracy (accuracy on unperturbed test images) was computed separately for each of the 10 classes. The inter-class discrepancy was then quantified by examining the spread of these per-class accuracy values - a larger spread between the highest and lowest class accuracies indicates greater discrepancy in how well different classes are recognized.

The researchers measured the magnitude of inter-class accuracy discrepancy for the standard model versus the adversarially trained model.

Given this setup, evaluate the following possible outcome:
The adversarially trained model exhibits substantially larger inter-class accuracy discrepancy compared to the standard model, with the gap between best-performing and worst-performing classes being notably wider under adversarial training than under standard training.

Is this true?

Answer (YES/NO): YES